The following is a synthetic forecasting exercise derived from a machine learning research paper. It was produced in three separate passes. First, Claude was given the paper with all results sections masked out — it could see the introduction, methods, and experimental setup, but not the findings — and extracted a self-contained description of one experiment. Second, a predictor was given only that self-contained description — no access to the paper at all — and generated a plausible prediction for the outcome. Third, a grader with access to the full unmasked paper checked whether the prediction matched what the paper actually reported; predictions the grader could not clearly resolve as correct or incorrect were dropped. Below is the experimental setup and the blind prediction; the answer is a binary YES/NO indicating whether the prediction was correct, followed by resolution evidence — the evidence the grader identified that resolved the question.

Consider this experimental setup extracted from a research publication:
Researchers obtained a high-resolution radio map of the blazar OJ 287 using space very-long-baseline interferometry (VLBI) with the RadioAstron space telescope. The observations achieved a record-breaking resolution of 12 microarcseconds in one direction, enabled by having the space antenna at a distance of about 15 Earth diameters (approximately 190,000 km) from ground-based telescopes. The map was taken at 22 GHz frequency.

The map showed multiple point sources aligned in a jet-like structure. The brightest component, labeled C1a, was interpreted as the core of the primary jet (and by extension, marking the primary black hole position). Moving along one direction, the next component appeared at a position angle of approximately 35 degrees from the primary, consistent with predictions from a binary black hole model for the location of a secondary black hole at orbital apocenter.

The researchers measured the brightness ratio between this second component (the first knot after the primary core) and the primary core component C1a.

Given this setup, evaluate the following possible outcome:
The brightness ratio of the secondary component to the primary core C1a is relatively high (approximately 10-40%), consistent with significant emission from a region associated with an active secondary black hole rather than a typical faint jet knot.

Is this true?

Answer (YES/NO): YES